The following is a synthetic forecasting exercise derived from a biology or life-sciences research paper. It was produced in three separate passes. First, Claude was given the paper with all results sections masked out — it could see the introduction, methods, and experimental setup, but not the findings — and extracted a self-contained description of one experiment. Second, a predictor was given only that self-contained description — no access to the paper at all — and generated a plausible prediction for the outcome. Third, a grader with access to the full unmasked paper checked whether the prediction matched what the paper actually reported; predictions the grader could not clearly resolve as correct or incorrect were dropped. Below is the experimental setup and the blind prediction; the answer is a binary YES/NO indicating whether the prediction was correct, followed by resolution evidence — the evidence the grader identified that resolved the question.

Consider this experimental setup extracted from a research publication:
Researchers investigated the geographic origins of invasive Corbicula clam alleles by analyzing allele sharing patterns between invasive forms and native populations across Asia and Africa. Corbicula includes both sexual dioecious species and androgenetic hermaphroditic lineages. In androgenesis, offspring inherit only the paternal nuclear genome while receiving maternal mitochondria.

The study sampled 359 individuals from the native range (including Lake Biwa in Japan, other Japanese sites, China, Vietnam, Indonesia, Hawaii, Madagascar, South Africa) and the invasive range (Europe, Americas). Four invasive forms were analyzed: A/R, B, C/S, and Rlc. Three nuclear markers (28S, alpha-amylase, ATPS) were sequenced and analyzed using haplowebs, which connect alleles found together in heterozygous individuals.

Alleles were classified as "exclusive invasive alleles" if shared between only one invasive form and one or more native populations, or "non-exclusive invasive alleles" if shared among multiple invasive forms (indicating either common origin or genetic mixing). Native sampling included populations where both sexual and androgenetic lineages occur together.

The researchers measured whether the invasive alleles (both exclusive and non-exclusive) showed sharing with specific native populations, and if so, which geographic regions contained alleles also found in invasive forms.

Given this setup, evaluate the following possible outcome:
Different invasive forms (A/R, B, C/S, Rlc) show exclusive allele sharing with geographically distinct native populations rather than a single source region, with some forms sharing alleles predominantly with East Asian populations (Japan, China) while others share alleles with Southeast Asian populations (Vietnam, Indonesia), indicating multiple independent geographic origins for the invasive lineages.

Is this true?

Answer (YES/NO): NO